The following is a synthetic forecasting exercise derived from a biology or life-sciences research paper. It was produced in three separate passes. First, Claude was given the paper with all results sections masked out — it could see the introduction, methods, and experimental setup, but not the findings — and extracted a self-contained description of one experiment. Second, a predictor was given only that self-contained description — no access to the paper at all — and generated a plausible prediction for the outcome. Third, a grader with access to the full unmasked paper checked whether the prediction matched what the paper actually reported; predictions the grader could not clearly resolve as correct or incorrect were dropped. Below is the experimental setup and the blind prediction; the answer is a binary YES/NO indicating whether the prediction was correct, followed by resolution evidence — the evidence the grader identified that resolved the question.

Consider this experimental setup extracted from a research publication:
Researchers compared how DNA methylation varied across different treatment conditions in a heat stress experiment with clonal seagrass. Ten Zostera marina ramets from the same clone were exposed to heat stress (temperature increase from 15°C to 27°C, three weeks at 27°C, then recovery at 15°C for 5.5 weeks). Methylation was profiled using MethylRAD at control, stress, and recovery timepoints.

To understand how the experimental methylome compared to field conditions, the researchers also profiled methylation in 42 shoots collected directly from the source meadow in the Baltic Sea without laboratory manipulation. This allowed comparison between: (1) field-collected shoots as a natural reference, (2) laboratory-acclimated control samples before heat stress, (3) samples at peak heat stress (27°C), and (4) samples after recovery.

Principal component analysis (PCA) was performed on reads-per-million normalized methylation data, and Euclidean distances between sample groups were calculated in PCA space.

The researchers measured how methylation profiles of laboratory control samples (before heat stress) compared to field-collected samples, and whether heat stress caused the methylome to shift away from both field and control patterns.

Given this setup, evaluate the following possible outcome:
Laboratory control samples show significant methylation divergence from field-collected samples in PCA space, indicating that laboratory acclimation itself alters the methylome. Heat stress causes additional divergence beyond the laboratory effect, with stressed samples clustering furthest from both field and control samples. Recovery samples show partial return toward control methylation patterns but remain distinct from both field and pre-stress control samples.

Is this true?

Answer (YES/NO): NO